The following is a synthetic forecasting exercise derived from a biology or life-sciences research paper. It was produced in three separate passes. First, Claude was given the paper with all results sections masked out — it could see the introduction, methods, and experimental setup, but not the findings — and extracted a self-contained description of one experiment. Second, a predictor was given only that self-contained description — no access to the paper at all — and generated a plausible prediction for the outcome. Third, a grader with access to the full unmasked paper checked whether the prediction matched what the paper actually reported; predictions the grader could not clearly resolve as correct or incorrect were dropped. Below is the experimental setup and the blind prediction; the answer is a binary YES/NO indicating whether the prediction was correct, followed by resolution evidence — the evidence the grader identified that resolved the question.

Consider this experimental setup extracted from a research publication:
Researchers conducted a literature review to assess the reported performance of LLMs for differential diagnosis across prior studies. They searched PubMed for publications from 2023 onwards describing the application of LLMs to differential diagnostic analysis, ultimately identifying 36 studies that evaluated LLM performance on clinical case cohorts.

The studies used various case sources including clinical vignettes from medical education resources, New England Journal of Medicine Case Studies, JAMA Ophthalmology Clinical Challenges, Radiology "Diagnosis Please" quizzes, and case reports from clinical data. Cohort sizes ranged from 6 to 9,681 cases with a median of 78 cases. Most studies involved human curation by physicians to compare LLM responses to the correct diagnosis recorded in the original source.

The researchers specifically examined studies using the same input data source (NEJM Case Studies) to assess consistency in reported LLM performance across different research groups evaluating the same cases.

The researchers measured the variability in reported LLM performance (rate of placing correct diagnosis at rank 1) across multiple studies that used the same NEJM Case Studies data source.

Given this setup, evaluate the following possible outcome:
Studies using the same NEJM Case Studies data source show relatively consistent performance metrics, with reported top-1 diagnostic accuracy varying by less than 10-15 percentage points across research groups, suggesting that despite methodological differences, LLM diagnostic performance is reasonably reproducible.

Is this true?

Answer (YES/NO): NO